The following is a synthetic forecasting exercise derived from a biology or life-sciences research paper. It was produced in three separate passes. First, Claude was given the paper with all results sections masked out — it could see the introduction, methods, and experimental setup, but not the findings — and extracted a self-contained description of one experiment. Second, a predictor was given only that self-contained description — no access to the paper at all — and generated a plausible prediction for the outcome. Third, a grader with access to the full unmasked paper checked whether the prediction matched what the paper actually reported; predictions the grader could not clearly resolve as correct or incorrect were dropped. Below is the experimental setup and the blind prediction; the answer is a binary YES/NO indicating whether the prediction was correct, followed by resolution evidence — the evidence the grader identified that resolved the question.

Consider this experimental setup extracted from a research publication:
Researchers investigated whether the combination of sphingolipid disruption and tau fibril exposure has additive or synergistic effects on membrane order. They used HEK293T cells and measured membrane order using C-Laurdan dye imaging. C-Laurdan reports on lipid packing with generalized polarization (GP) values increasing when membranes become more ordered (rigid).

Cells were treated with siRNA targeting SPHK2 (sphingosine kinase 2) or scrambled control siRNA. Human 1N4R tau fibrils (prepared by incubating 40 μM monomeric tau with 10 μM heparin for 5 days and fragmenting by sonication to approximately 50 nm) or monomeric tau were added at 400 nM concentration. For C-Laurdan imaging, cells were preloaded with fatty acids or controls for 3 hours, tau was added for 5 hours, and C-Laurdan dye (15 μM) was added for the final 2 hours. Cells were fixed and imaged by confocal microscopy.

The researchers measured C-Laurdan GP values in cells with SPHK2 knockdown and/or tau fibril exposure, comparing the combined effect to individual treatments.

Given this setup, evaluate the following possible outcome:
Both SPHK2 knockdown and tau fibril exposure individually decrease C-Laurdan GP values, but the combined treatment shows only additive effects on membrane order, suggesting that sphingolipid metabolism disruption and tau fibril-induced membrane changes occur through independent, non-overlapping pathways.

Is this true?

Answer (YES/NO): NO